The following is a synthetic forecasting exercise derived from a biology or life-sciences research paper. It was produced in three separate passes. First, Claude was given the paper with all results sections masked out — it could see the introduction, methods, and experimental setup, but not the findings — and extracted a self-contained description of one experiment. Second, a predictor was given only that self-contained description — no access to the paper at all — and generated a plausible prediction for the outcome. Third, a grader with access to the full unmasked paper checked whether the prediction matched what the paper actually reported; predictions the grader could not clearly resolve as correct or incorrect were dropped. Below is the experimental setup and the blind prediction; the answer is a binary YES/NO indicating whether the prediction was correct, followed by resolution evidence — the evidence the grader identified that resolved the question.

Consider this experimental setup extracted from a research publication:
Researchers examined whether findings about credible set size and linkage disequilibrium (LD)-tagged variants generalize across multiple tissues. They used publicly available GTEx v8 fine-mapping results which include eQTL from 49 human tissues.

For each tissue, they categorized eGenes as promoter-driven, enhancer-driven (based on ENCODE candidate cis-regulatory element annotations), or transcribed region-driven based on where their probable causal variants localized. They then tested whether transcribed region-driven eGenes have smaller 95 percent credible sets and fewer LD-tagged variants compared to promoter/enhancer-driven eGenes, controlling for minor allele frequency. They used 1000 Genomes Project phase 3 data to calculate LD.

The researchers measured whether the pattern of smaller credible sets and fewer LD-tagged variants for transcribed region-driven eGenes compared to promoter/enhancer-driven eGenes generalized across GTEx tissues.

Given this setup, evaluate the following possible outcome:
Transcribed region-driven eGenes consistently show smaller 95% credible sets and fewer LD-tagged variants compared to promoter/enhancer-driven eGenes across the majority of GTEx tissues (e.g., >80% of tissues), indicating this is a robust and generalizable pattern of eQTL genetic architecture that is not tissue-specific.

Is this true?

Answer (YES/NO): NO